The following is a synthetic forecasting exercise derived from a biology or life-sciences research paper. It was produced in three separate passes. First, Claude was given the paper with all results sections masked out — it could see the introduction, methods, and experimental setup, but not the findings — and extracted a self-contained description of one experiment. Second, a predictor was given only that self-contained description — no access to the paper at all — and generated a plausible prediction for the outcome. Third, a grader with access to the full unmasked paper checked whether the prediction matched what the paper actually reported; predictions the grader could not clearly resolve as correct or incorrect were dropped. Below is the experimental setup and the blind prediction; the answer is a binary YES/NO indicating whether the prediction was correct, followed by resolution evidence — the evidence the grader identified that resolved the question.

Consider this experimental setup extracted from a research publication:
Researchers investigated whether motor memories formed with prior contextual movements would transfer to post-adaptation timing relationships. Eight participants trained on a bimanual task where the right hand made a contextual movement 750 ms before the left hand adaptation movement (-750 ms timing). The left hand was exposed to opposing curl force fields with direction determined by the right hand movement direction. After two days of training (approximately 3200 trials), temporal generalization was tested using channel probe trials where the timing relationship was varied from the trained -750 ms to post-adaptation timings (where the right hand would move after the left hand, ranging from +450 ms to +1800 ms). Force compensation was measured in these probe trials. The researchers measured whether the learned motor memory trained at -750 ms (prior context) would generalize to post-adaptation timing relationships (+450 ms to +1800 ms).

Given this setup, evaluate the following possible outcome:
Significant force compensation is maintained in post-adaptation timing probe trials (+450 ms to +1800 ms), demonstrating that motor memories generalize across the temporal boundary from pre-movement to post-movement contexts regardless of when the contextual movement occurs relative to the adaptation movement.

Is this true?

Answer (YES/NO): NO